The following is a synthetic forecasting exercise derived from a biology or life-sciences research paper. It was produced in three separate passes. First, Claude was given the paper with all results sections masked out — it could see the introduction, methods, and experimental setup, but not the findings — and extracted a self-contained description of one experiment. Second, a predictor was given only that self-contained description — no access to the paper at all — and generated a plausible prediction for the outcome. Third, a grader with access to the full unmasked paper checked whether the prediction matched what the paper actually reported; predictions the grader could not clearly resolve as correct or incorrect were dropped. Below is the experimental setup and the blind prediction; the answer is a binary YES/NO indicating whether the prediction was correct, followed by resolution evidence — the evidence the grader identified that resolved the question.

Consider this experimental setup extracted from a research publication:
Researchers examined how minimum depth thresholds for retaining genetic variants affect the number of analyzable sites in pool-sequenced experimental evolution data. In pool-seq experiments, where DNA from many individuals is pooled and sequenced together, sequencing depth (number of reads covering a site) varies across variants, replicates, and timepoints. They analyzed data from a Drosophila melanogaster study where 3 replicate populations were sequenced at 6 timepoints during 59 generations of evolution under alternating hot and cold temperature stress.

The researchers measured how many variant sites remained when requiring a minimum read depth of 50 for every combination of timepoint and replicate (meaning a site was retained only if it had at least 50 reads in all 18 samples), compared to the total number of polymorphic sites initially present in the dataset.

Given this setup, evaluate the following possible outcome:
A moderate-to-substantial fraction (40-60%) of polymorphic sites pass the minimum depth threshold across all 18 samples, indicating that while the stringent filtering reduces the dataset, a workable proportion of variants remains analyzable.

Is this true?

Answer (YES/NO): NO